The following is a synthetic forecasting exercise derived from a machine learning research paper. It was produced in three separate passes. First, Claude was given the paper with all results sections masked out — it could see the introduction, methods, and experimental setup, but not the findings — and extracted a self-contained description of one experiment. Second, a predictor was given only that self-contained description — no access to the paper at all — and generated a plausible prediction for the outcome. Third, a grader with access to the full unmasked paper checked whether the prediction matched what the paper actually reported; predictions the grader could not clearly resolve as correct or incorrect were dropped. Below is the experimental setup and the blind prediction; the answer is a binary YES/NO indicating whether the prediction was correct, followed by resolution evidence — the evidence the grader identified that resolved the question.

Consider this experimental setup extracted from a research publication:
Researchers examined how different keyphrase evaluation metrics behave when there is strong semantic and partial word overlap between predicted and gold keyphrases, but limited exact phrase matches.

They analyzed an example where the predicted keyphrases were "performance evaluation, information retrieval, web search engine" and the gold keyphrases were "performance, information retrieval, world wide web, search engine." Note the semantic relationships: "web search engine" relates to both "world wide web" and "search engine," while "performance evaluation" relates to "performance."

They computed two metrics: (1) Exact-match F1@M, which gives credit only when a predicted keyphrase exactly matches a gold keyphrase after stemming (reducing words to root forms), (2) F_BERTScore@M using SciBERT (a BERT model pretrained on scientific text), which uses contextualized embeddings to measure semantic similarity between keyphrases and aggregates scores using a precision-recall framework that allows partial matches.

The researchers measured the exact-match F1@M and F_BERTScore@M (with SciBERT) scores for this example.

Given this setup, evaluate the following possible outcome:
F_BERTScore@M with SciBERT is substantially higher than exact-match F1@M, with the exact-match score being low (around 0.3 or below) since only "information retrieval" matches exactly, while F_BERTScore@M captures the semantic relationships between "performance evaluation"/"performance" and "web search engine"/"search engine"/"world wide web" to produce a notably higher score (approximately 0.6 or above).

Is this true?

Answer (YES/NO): YES